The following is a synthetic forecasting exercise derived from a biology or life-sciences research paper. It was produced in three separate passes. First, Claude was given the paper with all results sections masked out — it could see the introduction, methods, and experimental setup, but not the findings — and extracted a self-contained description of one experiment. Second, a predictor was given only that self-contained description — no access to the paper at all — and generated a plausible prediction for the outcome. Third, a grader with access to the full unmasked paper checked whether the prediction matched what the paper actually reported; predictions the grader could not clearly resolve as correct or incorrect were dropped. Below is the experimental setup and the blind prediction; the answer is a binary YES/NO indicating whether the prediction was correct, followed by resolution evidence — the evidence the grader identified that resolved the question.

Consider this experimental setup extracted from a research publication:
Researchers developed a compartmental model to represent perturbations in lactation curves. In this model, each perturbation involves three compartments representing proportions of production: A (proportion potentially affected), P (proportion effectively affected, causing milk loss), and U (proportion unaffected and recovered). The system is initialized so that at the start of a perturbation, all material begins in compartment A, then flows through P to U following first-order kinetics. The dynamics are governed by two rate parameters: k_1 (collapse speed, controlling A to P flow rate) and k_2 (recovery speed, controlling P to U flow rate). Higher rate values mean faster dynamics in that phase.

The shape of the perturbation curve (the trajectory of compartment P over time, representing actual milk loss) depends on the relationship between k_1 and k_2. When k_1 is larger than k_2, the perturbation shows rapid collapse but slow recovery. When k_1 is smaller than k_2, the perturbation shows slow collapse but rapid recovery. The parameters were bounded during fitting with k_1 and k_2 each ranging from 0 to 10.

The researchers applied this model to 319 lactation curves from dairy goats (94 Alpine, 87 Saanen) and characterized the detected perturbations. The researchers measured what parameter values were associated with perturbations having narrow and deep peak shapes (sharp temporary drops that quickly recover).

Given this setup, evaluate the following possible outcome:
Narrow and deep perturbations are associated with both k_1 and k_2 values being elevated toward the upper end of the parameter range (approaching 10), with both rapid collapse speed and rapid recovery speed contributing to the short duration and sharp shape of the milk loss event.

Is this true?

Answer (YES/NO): YES